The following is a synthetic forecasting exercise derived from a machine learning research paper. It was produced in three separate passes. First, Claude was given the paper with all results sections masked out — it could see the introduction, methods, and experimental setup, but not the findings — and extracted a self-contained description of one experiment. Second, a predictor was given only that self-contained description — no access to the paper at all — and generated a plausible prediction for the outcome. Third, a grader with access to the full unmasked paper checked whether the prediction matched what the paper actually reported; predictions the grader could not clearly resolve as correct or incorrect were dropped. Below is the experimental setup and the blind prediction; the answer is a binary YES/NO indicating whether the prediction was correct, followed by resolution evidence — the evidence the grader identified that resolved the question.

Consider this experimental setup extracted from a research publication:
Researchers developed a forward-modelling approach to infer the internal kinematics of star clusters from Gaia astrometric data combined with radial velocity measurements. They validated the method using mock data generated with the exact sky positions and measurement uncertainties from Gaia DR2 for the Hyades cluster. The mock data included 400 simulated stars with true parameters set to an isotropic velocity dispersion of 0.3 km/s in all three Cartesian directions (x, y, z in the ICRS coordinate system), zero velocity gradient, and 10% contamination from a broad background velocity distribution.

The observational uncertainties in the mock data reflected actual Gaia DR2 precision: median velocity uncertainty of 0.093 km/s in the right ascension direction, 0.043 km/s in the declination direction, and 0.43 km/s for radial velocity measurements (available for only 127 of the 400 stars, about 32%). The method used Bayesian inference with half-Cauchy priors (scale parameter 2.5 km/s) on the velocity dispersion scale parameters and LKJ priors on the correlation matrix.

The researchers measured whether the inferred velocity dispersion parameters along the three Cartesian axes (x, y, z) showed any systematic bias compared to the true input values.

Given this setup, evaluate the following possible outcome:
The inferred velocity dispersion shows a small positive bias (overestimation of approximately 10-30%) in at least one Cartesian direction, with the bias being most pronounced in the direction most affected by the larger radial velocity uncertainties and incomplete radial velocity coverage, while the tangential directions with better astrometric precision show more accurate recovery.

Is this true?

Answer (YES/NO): NO